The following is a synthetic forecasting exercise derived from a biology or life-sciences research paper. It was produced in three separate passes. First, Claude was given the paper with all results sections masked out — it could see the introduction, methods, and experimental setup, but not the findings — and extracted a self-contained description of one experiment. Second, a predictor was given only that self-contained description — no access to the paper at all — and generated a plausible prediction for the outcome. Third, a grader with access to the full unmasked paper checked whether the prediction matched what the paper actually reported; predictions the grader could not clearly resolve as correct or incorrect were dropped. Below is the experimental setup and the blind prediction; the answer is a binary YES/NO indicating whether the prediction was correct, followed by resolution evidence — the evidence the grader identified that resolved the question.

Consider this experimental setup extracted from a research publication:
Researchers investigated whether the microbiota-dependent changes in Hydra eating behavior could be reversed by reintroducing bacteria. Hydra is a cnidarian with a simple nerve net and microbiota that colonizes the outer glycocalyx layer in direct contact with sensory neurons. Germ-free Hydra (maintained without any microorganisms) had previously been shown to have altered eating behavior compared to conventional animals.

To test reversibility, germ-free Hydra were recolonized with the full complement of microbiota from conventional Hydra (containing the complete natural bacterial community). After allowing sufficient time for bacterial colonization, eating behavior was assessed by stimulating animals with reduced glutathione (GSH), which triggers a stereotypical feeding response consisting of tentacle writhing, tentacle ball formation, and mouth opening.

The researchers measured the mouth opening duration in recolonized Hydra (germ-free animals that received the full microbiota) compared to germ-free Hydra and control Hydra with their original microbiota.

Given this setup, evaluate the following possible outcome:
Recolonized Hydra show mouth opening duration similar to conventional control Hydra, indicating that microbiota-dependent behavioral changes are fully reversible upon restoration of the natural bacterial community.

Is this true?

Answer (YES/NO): YES